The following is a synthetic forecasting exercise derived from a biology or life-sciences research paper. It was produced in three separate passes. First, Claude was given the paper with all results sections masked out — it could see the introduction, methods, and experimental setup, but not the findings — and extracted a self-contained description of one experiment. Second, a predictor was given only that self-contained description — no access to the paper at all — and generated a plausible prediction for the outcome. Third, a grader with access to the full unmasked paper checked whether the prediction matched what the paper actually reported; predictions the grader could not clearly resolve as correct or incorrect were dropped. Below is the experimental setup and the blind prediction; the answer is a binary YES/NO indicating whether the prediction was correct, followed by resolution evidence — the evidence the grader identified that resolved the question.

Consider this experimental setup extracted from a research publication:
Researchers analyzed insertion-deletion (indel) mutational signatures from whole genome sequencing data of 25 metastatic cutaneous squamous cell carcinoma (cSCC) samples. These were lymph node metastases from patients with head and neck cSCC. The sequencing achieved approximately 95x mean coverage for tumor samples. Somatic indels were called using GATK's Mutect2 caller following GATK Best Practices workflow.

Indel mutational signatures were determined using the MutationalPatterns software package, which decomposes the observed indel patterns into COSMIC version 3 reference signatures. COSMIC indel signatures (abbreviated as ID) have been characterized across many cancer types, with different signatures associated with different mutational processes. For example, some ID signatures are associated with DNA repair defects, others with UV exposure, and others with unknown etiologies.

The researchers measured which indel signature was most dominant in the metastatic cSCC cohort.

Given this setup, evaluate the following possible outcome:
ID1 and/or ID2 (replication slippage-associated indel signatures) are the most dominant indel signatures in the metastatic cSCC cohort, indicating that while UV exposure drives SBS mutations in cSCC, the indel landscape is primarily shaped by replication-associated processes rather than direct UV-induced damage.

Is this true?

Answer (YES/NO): NO